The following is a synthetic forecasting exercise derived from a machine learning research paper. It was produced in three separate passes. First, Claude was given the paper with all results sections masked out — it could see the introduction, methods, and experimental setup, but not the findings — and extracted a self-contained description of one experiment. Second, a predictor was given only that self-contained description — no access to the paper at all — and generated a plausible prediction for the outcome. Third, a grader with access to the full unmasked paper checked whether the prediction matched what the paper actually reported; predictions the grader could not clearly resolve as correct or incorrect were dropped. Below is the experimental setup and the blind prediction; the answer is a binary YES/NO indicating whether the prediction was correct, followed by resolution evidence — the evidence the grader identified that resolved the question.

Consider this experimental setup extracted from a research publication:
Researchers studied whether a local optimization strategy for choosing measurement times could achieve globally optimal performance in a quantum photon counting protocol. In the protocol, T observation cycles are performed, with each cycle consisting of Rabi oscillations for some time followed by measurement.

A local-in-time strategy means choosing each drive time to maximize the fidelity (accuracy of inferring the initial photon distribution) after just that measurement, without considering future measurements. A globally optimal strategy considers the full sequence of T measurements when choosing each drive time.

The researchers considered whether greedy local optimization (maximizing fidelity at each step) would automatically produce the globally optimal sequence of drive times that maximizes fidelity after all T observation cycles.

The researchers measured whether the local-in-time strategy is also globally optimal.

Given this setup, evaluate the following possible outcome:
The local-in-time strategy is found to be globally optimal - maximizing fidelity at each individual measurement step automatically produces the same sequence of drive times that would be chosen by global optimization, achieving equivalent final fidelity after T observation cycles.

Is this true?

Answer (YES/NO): NO